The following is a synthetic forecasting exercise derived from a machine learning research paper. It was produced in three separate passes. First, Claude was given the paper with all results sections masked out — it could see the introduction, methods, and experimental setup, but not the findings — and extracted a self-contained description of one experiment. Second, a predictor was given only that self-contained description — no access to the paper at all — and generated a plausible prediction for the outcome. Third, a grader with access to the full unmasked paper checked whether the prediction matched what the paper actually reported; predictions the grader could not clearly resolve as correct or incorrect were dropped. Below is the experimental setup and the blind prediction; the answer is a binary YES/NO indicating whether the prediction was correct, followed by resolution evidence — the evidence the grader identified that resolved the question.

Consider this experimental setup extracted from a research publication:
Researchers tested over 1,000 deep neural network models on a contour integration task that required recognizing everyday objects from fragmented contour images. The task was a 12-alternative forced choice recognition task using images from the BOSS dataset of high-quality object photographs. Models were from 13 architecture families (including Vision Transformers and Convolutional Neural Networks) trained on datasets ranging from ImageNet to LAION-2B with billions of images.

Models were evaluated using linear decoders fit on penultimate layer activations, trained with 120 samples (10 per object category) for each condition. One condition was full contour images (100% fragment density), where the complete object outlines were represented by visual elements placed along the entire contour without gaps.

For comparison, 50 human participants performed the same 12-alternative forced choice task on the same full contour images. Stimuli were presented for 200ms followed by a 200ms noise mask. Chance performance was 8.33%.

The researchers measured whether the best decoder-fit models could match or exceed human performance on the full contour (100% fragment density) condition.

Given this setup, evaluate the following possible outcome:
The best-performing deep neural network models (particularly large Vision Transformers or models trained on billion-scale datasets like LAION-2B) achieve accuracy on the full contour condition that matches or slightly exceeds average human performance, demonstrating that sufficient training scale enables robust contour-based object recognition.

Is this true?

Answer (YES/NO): NO